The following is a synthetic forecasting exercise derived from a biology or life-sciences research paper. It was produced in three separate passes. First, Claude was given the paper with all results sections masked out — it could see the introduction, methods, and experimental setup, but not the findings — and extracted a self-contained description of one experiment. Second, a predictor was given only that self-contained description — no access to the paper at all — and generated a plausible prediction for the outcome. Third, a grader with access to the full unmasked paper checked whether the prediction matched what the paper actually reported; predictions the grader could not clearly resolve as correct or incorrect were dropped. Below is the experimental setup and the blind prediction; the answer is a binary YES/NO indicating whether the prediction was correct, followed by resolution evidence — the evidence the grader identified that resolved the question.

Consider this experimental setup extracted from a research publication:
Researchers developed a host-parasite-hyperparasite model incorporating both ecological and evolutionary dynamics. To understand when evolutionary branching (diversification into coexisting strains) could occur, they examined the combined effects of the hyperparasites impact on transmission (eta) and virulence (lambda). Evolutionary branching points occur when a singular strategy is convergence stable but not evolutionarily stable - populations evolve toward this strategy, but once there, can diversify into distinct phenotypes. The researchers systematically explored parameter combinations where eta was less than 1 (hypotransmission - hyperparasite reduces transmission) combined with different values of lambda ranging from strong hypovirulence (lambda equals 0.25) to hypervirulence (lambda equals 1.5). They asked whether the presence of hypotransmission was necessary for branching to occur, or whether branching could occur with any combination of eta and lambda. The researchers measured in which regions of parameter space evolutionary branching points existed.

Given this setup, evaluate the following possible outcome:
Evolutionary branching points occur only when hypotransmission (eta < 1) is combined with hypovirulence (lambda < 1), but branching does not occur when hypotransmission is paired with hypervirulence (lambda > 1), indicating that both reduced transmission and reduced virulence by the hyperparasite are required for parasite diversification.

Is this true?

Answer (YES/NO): NO